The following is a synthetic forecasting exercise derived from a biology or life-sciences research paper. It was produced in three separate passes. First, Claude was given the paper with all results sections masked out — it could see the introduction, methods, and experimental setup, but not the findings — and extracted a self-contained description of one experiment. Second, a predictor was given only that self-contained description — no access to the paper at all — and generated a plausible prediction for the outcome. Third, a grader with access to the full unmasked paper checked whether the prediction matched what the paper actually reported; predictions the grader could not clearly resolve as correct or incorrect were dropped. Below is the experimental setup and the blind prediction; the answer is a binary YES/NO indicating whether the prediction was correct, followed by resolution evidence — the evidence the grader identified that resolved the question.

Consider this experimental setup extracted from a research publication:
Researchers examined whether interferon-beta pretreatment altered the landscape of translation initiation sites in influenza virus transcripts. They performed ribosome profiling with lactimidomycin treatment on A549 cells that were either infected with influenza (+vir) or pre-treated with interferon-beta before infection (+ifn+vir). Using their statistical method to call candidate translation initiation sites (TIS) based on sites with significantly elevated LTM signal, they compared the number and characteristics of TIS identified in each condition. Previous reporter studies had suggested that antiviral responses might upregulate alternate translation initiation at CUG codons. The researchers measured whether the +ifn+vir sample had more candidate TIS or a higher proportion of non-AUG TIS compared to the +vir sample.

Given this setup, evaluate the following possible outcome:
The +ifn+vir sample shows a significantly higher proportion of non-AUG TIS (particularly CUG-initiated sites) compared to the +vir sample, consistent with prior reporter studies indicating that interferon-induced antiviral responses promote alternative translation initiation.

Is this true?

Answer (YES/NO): NO